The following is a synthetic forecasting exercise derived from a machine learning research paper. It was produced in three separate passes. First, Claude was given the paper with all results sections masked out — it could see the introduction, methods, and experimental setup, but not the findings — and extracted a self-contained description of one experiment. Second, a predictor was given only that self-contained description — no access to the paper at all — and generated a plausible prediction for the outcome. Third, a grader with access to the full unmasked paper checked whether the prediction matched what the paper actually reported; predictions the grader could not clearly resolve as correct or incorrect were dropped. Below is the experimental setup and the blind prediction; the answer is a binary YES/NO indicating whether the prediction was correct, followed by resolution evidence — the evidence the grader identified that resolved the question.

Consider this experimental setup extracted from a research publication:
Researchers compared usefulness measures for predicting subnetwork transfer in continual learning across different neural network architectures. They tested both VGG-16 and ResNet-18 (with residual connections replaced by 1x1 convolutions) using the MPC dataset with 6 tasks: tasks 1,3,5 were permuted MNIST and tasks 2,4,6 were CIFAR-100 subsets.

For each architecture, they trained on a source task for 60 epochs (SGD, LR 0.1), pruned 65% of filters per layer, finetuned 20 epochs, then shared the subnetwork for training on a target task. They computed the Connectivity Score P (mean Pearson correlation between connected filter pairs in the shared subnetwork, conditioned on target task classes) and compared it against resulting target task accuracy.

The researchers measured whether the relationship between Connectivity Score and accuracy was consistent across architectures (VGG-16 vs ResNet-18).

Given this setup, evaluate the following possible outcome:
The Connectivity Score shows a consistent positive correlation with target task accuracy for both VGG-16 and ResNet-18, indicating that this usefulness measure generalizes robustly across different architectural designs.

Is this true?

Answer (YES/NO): NO